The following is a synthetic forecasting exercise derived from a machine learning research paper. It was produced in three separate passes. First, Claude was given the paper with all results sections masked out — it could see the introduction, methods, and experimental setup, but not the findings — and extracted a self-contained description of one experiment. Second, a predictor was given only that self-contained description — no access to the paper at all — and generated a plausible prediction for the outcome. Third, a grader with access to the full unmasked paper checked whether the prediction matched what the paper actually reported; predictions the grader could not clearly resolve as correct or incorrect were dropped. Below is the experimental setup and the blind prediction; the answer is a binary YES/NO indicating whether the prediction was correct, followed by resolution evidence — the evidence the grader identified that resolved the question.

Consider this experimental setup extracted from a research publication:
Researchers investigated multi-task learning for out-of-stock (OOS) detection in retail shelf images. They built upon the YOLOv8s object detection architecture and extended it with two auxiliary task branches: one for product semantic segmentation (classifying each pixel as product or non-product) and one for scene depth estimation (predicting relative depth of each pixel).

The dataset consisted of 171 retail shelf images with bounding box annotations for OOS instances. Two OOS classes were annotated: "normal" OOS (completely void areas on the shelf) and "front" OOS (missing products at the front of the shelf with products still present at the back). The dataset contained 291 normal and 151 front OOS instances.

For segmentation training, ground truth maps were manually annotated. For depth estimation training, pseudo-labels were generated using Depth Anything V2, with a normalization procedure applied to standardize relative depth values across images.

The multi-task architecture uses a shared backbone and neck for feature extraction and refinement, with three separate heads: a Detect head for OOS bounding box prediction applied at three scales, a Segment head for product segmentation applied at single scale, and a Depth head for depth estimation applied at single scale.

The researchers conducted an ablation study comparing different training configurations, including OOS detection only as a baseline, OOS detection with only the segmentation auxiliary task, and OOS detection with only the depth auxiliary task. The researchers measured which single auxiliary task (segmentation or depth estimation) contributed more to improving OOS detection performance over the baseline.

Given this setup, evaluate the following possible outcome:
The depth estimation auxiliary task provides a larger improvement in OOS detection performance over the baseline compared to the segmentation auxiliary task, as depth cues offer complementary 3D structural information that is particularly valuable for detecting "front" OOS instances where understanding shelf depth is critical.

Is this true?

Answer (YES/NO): NO